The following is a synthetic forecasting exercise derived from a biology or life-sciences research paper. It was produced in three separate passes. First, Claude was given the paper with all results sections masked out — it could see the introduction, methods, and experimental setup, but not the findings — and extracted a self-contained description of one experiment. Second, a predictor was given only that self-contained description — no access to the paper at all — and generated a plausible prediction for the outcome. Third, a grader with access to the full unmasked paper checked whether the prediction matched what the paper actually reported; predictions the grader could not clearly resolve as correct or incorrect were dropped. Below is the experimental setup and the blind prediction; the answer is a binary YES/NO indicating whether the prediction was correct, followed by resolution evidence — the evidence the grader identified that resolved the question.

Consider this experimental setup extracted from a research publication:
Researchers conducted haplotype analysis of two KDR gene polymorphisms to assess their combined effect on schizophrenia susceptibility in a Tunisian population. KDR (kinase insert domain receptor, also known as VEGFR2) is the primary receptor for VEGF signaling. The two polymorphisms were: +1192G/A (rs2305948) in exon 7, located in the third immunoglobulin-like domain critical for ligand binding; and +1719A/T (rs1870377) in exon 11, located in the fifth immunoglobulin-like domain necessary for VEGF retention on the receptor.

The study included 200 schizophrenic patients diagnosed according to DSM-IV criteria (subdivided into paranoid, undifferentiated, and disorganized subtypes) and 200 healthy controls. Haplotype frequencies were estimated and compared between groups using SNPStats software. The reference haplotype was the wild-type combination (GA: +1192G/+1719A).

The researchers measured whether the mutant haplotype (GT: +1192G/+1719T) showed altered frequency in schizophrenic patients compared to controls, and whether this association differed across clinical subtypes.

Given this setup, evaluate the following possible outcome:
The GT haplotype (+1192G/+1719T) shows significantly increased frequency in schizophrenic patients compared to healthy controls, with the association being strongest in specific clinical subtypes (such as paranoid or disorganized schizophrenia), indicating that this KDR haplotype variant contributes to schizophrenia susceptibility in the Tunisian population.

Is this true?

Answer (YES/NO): YES